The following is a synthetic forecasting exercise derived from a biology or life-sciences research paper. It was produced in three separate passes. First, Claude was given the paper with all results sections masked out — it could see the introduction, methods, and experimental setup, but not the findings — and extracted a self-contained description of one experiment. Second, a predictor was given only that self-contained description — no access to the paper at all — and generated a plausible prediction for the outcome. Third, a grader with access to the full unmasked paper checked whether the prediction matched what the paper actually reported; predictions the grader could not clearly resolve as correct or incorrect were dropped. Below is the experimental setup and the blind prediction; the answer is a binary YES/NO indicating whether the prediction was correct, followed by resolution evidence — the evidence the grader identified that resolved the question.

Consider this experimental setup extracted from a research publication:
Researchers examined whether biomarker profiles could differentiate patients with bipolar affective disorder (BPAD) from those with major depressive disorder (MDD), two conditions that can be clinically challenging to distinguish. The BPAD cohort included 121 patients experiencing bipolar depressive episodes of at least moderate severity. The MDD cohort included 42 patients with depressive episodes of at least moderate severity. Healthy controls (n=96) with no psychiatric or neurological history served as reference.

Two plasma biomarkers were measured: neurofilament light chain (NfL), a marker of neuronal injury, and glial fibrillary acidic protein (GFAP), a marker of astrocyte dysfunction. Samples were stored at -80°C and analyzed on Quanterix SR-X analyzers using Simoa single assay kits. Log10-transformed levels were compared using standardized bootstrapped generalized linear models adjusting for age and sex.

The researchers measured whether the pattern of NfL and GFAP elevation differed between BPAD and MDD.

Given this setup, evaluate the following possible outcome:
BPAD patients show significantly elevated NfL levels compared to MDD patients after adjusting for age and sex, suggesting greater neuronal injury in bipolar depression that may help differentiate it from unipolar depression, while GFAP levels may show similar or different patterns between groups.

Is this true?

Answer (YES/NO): NO